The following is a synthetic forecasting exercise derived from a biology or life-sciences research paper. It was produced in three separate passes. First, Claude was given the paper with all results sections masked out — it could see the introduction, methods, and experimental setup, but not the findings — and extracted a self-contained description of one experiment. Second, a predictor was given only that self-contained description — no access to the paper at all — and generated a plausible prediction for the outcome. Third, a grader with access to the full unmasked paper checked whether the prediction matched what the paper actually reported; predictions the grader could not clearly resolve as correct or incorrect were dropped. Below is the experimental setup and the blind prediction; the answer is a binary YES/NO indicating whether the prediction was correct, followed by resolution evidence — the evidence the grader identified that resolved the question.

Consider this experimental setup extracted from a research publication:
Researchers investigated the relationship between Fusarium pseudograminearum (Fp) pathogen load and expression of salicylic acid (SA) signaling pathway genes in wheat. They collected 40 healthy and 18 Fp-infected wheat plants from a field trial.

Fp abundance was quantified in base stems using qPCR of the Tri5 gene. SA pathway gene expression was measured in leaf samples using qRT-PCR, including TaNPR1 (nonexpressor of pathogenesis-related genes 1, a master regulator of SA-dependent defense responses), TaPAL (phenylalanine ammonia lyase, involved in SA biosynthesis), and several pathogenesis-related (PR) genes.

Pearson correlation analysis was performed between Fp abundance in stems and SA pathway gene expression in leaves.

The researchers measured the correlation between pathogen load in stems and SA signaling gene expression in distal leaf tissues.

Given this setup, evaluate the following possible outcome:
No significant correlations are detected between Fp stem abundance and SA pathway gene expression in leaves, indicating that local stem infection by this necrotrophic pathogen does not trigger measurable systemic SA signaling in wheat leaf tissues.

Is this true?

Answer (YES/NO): YES